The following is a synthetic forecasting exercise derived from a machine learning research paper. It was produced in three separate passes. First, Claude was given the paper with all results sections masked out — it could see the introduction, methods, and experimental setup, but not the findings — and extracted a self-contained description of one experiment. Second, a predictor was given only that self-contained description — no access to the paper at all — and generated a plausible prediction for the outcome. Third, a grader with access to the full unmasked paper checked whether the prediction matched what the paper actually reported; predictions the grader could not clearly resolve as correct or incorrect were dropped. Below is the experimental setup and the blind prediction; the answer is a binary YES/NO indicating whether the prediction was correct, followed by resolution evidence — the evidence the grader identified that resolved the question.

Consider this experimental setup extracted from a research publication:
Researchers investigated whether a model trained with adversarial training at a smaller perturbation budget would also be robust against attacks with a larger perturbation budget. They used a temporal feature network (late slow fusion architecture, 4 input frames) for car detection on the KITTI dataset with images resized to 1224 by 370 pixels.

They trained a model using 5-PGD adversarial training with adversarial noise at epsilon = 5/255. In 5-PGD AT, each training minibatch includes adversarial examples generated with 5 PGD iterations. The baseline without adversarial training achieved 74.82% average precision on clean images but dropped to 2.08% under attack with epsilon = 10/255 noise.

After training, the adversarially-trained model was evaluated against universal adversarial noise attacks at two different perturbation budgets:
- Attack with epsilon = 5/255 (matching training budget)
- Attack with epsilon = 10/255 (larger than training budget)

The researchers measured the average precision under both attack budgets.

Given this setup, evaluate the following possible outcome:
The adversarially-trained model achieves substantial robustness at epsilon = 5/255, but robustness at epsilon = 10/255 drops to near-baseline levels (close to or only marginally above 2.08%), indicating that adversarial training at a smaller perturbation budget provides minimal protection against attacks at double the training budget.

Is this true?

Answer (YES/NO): NO